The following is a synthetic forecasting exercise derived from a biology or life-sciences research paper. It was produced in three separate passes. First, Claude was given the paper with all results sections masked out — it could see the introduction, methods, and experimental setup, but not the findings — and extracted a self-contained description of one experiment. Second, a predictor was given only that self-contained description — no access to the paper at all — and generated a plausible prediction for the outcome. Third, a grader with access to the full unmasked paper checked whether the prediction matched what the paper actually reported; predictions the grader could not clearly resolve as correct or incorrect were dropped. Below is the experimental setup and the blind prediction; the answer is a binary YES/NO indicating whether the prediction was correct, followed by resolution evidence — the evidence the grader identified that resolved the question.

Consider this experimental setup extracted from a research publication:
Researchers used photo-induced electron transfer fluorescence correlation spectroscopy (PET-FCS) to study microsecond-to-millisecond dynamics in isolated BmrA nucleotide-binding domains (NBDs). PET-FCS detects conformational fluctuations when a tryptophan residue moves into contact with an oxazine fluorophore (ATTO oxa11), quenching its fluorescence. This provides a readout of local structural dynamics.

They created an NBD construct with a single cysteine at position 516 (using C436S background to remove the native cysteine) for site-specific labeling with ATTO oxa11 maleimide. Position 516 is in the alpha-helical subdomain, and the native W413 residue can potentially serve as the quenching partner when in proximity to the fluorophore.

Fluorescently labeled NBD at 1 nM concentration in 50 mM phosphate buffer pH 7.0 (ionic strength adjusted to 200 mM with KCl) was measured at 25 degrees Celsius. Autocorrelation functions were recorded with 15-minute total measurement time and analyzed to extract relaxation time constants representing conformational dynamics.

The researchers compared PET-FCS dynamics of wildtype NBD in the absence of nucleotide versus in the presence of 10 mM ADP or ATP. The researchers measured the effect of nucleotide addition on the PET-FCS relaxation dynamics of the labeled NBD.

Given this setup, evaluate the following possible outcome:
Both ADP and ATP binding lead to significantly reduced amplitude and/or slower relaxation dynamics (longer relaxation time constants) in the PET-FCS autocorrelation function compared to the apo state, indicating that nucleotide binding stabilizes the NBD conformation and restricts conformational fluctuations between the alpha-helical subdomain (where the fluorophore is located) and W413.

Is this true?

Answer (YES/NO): NO